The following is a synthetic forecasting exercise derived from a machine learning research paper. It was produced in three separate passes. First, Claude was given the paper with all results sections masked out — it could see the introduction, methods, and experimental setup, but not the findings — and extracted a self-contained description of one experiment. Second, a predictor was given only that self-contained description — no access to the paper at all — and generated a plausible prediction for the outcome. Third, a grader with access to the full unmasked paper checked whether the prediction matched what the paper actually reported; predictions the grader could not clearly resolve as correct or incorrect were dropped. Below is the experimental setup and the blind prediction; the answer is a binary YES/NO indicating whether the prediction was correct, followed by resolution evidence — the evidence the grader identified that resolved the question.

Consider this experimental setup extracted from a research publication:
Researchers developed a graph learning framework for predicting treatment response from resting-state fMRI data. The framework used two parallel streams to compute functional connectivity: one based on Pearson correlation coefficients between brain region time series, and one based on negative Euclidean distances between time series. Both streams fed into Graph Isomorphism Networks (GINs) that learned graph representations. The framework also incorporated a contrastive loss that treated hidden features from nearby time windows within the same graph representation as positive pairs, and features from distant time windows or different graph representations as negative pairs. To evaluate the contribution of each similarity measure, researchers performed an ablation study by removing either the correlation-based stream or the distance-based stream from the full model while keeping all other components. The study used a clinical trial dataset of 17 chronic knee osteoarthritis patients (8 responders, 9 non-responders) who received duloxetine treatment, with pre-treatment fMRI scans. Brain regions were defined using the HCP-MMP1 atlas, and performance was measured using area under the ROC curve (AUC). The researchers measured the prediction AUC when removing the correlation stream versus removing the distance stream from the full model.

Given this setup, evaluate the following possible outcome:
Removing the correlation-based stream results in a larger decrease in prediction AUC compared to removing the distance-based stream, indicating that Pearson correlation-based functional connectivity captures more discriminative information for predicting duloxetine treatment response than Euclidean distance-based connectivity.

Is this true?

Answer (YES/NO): YES